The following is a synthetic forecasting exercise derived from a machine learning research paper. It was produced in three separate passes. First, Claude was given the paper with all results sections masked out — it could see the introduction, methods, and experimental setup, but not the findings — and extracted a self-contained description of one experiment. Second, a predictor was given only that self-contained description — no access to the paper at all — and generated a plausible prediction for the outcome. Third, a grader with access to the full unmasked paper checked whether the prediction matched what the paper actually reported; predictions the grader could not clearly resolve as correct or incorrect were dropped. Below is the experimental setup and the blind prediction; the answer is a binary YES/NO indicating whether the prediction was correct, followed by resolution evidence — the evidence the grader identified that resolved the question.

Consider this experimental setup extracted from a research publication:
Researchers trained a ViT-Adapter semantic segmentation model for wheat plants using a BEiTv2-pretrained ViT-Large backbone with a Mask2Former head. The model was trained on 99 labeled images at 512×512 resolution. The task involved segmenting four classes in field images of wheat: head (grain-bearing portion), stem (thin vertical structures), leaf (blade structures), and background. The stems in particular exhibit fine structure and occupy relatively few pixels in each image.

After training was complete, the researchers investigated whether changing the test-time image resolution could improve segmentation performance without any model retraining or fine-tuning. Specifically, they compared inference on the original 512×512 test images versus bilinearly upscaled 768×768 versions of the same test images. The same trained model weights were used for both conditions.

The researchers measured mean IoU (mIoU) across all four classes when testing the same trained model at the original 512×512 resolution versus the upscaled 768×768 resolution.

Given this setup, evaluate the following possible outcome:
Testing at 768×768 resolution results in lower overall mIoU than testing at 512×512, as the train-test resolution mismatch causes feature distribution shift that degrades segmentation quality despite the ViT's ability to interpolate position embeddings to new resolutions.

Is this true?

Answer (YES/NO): NO